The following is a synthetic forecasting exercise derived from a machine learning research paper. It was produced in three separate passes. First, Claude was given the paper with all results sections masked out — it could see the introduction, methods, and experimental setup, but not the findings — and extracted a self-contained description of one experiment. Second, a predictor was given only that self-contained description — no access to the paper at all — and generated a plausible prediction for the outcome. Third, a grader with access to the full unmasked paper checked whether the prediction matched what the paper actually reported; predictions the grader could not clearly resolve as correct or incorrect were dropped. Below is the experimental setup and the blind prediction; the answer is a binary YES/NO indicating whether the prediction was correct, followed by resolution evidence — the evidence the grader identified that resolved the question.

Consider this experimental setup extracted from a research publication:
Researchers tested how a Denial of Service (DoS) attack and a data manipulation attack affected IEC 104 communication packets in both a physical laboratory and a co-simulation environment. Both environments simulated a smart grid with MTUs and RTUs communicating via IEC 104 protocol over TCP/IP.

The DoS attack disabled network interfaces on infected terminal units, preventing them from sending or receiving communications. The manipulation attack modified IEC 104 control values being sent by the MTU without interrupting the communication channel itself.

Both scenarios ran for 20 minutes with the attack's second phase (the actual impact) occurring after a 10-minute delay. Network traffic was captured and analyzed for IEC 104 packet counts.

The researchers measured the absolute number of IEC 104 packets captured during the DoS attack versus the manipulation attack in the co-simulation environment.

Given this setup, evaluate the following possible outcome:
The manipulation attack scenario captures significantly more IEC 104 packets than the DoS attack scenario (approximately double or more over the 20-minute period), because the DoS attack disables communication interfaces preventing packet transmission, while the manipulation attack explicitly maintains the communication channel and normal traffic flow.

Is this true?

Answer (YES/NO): YES